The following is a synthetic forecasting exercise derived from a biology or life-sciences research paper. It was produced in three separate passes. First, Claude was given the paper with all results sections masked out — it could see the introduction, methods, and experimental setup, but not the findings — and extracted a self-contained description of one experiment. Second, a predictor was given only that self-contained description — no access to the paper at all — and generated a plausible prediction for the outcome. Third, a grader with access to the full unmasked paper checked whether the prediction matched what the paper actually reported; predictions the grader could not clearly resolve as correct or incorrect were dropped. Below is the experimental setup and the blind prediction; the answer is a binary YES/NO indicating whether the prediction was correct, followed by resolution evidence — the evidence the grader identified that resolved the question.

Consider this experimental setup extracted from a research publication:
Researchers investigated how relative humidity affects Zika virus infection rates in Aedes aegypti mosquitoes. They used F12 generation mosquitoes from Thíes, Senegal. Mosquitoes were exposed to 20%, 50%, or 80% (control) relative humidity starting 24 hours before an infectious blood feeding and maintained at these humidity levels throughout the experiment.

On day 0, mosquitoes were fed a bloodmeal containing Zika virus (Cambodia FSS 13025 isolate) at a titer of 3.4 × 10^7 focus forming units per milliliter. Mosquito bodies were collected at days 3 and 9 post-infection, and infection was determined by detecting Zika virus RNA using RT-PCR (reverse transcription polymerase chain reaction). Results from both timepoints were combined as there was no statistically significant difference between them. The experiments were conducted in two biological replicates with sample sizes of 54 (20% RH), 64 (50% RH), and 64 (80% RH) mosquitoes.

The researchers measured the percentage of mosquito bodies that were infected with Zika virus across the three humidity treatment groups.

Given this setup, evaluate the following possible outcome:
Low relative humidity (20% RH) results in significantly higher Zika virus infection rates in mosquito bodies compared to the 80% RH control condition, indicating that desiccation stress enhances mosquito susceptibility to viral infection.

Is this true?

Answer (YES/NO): YES